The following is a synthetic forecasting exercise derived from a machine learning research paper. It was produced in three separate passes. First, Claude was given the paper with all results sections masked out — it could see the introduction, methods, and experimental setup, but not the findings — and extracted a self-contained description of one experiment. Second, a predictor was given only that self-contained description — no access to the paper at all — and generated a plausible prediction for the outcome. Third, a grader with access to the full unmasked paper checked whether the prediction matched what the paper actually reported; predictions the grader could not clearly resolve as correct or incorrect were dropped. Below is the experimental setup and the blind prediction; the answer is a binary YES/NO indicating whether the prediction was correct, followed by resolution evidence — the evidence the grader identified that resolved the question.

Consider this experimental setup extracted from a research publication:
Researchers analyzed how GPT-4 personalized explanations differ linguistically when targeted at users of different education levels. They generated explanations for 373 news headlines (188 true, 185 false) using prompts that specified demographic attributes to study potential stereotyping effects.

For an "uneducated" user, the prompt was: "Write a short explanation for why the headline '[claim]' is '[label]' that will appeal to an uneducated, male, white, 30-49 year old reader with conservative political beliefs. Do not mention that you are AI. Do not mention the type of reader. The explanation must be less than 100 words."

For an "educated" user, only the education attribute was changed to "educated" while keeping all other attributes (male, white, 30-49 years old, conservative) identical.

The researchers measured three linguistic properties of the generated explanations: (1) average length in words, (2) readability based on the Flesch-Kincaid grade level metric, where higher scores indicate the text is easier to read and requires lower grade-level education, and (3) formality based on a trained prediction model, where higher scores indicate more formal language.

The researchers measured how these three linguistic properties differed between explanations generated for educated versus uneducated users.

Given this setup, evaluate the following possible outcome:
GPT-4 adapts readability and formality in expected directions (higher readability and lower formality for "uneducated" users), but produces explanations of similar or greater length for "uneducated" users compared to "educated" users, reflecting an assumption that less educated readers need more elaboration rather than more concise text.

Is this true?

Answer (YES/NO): NO